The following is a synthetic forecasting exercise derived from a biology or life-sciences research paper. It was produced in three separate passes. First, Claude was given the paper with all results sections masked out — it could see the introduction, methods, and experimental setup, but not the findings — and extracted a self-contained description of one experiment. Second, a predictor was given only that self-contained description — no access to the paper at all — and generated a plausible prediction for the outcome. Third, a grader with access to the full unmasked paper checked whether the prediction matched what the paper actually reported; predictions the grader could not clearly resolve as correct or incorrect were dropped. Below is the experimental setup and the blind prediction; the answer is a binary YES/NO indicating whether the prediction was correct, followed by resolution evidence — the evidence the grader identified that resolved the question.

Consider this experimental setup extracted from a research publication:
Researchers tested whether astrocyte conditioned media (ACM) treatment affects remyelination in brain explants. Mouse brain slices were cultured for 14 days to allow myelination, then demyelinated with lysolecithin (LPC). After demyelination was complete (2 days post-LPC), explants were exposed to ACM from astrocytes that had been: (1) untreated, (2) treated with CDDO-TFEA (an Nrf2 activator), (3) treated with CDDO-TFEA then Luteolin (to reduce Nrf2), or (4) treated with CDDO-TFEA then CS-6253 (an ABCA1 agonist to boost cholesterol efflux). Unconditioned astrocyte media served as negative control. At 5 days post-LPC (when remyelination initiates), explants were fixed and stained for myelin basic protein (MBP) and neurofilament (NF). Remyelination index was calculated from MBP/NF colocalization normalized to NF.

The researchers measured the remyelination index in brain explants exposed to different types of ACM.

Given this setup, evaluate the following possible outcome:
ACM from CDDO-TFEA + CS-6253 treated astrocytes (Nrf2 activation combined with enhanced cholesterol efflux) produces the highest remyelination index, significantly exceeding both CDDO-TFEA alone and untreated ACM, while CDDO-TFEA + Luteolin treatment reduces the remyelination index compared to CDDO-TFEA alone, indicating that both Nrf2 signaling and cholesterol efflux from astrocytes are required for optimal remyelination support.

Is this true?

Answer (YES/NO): NO